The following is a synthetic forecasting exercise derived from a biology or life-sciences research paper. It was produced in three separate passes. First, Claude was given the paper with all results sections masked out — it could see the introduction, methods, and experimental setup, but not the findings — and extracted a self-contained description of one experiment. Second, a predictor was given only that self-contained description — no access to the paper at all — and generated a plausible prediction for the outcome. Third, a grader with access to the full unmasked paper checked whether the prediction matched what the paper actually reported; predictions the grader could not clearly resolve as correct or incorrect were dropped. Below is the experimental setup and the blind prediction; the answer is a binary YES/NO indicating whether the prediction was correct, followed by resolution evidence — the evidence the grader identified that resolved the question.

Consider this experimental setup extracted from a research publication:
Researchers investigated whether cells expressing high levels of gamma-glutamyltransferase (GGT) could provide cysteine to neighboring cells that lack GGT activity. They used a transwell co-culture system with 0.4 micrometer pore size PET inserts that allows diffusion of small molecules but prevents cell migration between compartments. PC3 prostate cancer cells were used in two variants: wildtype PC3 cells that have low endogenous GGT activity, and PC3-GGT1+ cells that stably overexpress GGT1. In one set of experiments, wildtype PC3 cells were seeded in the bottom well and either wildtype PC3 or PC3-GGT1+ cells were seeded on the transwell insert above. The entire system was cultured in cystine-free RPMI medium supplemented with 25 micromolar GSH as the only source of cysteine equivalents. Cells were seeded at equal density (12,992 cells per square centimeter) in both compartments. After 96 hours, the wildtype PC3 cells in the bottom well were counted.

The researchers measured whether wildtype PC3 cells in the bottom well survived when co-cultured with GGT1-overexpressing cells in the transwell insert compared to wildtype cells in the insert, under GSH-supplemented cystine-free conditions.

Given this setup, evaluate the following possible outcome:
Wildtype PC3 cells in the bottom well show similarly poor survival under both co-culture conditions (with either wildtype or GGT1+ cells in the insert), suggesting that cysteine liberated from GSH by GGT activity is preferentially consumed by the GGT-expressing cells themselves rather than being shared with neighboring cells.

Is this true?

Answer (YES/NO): NO